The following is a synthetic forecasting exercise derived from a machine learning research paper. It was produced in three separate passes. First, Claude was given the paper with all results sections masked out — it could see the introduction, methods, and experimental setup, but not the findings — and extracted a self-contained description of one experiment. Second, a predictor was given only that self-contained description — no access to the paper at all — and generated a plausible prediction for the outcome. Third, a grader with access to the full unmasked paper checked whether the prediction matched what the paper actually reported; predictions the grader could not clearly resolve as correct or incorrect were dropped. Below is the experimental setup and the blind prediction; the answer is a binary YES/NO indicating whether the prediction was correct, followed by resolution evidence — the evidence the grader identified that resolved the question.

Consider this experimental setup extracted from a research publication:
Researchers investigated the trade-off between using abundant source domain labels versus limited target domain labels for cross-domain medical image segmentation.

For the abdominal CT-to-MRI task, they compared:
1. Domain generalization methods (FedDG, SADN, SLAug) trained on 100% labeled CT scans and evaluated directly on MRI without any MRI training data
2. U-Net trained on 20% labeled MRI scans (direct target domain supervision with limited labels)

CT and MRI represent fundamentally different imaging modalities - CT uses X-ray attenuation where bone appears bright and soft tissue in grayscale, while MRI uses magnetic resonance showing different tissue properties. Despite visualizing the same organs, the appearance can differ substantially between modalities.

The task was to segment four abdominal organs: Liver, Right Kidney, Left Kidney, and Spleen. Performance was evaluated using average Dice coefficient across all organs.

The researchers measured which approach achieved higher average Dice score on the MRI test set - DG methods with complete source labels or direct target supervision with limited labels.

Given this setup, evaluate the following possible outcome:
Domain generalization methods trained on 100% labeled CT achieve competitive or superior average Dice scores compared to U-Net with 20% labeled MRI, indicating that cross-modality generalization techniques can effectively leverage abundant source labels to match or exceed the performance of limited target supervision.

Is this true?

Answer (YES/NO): YES